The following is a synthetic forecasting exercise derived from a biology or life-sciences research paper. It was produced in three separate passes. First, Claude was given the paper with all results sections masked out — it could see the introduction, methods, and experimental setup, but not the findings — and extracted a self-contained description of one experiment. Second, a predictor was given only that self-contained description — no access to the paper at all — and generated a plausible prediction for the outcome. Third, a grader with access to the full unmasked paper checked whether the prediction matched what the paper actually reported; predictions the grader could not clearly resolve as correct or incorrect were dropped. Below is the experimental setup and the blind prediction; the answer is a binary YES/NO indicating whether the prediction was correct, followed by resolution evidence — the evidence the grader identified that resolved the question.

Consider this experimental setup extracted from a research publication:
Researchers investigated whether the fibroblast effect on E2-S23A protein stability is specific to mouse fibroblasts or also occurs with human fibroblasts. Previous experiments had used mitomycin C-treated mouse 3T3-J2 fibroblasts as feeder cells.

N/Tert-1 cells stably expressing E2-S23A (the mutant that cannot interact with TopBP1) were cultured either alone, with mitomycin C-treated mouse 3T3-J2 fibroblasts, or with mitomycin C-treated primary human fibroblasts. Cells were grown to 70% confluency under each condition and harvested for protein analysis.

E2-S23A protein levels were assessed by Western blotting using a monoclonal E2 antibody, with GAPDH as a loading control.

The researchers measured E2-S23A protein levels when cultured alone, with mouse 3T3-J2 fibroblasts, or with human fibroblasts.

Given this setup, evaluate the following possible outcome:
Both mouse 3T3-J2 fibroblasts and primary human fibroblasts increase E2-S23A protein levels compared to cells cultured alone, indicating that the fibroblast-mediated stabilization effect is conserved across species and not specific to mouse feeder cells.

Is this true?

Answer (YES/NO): NO